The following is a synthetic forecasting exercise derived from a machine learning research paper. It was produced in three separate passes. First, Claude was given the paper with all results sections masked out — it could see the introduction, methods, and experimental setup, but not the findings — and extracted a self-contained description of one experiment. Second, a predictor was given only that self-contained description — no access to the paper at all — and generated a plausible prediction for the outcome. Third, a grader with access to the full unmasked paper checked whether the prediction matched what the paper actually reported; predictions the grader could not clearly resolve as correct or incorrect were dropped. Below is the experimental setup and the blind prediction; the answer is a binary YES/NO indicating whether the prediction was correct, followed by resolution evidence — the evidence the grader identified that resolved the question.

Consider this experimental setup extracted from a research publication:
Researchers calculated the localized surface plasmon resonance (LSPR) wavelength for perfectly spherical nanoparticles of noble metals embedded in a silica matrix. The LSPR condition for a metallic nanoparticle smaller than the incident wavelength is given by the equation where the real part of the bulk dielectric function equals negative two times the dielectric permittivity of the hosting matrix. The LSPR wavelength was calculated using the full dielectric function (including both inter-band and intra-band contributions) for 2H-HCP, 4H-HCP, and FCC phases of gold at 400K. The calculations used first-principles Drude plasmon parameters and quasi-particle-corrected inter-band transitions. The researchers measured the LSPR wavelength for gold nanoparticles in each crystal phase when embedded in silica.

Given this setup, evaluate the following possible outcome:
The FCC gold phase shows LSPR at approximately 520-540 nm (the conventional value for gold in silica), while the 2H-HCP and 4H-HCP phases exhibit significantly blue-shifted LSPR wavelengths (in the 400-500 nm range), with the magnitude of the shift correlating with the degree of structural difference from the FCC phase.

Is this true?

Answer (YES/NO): NO